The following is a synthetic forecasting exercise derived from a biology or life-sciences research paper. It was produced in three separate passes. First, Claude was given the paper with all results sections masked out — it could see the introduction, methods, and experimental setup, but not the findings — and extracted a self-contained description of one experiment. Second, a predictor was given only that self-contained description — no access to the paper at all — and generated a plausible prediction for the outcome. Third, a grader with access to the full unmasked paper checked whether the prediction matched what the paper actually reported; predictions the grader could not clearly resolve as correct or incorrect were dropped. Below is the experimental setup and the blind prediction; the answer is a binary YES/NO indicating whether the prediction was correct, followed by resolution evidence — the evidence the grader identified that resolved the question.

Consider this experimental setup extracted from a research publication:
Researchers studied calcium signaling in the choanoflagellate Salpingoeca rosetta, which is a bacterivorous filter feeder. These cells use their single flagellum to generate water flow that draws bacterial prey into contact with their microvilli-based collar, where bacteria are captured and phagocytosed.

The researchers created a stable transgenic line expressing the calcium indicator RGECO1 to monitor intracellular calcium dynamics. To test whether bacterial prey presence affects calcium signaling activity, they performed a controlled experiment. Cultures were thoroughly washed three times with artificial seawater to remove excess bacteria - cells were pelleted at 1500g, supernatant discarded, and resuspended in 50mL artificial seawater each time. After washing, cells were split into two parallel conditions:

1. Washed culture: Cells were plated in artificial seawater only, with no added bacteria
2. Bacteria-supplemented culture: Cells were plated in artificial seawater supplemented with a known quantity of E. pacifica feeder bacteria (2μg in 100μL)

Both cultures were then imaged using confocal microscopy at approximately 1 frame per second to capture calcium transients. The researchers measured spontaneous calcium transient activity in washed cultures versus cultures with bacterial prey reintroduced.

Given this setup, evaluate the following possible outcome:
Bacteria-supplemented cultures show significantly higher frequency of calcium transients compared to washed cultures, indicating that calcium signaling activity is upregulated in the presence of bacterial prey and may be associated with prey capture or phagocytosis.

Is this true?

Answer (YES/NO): YES